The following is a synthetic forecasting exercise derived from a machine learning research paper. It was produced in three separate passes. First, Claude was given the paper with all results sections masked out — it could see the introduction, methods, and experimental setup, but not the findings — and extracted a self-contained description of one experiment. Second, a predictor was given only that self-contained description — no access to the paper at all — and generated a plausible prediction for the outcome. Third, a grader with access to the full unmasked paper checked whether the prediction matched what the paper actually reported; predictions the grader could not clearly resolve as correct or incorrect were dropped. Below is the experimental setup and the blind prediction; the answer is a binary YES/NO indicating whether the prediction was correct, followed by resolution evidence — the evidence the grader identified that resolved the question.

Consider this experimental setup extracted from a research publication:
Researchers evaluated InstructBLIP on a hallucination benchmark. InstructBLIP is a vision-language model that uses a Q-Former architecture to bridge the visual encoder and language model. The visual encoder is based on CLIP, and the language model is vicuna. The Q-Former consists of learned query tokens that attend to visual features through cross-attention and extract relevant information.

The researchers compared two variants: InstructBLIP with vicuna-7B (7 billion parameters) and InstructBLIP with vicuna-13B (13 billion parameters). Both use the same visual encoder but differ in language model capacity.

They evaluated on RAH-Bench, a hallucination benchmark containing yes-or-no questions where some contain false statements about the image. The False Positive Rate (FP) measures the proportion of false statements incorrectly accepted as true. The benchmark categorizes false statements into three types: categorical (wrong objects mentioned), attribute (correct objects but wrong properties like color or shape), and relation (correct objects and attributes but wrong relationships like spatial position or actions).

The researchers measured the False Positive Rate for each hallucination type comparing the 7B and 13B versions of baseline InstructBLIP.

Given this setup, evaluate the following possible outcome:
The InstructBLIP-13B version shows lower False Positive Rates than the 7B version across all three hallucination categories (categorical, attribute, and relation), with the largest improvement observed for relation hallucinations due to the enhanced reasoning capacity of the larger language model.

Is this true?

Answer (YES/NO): NO